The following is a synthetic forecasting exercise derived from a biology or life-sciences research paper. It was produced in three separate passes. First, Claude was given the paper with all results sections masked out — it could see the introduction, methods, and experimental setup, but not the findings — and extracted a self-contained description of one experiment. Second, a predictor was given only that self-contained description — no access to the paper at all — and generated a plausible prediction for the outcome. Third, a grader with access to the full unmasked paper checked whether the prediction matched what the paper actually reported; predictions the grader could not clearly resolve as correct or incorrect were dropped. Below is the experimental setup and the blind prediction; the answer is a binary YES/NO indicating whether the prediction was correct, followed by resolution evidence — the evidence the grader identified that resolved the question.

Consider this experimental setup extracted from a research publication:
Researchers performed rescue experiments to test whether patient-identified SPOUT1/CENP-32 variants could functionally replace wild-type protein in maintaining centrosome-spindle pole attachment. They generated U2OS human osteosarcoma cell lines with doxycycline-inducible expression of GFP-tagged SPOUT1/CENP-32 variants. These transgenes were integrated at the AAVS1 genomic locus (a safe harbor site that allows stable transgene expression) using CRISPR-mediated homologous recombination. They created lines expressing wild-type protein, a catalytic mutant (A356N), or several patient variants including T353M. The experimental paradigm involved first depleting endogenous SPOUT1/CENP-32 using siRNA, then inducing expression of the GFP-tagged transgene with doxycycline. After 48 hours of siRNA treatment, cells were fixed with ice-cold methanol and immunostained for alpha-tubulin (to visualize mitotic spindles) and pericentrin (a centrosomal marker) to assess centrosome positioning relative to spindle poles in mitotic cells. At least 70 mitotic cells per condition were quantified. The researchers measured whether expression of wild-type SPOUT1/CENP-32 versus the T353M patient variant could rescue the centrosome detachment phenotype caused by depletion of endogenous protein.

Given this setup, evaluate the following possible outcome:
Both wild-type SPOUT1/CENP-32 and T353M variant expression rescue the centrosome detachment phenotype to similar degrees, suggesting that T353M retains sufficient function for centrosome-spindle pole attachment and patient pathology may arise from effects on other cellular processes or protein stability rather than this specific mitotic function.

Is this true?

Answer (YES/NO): NO